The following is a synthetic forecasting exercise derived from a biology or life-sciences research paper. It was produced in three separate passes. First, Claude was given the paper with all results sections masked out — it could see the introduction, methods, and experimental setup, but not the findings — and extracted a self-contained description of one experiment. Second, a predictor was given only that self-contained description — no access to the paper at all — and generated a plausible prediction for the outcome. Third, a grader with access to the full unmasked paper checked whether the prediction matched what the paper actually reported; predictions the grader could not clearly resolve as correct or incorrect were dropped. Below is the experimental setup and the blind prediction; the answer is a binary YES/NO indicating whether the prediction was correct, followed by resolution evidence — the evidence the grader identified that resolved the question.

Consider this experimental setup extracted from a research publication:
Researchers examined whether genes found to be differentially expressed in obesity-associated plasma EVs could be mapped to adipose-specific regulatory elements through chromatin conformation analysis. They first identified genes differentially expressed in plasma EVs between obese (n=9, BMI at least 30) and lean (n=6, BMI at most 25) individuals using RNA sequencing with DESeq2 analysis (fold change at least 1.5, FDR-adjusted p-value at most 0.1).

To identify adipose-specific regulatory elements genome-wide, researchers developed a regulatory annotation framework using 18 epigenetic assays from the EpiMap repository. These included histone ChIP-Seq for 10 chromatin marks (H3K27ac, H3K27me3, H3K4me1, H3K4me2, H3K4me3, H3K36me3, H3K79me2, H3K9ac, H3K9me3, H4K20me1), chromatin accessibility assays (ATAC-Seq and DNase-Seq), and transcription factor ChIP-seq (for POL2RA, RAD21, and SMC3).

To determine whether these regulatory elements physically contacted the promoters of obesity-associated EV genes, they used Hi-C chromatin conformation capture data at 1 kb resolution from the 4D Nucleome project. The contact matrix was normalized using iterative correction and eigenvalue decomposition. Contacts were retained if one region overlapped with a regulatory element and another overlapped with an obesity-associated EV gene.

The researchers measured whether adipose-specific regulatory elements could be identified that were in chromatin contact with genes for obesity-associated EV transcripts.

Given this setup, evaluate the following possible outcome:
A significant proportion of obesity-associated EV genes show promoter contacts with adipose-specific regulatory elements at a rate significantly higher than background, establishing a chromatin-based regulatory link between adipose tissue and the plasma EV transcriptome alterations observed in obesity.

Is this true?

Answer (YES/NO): NO